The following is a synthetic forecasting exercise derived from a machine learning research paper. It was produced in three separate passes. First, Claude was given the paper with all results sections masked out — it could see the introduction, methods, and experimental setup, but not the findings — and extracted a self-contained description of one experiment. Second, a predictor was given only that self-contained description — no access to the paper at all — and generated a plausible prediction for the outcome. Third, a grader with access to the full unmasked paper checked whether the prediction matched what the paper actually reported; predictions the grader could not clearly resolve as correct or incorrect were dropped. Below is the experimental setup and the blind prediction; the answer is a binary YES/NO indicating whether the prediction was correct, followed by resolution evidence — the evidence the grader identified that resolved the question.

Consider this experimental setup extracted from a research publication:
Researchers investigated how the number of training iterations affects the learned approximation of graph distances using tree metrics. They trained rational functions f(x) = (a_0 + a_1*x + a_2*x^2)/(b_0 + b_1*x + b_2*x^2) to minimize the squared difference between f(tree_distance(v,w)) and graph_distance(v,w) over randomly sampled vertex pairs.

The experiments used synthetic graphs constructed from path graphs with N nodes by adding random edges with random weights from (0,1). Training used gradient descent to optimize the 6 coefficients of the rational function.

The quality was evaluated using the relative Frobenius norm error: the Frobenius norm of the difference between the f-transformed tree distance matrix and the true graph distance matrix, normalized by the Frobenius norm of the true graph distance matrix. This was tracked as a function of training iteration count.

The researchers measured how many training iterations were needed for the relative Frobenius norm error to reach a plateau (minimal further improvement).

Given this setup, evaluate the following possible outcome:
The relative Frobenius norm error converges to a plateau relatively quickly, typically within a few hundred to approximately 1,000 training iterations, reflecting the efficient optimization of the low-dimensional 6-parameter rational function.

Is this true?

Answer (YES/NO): NO